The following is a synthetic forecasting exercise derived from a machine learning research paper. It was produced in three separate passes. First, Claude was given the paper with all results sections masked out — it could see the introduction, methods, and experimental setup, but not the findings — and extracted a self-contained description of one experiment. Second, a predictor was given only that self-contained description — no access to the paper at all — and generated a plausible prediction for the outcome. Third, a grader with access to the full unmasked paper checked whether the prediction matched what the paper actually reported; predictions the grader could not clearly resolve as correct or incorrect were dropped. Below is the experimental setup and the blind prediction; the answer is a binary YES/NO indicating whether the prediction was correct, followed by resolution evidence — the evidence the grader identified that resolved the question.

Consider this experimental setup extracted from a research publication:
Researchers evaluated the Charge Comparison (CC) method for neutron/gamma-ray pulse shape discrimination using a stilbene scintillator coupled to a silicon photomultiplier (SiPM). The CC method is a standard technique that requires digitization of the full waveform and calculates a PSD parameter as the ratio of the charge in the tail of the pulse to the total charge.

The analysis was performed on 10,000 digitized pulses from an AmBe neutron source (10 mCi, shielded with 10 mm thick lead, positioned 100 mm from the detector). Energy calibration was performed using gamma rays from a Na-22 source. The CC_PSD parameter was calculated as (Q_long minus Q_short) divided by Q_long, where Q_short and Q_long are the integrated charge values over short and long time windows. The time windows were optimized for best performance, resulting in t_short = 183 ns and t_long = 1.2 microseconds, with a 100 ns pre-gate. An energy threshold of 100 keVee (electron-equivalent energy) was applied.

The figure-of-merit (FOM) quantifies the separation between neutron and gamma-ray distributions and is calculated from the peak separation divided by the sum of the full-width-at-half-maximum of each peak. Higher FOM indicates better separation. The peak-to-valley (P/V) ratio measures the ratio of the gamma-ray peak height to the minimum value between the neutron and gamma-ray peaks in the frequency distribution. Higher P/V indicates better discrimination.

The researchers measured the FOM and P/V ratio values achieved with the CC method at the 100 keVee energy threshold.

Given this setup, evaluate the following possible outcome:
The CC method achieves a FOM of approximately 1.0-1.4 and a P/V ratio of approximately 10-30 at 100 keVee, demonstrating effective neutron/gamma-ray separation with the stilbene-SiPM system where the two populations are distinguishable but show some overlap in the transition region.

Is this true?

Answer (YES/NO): YES